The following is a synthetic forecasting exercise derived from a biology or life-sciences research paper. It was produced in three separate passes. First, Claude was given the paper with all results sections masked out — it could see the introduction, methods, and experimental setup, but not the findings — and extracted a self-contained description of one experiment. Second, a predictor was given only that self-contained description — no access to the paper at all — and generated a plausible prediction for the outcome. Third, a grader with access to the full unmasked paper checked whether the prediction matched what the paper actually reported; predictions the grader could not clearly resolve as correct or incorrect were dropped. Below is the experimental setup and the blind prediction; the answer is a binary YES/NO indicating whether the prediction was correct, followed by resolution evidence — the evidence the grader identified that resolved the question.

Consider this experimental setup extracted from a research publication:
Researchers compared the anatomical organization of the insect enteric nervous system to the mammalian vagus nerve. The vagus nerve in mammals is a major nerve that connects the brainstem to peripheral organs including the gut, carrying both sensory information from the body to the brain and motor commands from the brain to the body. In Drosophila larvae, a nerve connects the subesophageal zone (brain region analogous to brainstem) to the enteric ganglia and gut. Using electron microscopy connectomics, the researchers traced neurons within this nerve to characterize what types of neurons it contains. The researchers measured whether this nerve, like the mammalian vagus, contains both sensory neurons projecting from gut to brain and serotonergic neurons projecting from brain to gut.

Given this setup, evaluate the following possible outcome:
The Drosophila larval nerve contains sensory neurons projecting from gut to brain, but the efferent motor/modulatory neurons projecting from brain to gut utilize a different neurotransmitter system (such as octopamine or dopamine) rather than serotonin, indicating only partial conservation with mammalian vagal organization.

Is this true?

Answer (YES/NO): NO